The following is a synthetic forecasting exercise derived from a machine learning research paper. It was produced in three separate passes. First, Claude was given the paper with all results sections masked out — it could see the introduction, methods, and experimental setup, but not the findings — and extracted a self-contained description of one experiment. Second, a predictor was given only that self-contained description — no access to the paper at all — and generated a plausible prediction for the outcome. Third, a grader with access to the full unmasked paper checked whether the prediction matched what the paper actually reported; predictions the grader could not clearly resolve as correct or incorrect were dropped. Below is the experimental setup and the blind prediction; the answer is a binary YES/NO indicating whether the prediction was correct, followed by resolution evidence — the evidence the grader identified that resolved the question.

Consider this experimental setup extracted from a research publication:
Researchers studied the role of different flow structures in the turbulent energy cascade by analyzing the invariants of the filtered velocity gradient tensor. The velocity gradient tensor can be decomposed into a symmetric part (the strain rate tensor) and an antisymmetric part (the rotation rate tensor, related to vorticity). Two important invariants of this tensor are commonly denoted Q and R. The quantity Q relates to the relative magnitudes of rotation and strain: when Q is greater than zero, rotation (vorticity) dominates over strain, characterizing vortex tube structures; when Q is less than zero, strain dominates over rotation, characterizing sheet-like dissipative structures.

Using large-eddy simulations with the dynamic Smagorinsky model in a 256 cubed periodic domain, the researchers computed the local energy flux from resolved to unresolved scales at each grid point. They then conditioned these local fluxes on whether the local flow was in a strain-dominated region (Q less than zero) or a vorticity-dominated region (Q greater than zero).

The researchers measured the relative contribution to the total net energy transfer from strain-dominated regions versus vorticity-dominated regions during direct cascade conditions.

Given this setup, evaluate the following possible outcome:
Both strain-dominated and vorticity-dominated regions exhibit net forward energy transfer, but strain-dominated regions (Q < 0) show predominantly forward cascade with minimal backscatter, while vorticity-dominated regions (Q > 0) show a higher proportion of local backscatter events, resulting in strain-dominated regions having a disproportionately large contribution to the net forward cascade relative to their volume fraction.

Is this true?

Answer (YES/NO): NO